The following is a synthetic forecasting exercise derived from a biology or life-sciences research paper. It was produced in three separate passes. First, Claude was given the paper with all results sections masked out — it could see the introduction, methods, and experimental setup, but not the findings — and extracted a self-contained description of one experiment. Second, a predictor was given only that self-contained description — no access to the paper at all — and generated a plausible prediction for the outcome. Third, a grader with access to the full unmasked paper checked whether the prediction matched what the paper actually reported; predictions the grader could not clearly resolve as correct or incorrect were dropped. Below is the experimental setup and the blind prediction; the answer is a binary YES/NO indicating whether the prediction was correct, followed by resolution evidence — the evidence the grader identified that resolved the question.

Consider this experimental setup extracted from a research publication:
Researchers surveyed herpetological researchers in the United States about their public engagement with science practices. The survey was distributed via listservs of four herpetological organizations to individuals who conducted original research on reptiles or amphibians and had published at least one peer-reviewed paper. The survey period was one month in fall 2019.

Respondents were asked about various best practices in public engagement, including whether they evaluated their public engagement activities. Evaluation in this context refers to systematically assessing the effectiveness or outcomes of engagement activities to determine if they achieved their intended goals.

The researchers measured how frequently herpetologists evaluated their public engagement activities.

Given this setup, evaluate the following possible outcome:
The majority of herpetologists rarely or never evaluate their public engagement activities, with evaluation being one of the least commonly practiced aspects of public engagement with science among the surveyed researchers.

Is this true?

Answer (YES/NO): YES